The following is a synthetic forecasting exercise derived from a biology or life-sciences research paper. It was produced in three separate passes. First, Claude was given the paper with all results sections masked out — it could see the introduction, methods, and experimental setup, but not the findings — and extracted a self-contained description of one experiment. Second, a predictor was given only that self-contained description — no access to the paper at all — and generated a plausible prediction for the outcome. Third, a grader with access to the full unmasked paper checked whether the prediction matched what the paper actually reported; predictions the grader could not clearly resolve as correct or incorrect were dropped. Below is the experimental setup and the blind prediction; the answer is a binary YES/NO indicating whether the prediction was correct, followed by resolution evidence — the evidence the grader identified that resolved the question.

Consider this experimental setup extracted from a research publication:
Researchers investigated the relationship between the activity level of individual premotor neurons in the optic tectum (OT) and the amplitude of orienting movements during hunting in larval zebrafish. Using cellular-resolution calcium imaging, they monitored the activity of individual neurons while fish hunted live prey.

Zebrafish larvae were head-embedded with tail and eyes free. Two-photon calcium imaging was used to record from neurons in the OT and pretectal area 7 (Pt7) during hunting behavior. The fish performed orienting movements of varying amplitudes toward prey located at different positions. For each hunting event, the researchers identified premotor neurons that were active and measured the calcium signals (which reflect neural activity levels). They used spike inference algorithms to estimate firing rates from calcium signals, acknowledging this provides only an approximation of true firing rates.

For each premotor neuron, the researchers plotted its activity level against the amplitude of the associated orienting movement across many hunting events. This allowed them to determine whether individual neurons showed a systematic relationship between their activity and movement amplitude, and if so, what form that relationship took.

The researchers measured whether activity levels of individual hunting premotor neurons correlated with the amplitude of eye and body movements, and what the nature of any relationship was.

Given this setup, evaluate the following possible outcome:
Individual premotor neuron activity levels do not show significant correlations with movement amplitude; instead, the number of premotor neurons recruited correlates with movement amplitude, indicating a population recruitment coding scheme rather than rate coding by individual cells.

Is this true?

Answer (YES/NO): NO